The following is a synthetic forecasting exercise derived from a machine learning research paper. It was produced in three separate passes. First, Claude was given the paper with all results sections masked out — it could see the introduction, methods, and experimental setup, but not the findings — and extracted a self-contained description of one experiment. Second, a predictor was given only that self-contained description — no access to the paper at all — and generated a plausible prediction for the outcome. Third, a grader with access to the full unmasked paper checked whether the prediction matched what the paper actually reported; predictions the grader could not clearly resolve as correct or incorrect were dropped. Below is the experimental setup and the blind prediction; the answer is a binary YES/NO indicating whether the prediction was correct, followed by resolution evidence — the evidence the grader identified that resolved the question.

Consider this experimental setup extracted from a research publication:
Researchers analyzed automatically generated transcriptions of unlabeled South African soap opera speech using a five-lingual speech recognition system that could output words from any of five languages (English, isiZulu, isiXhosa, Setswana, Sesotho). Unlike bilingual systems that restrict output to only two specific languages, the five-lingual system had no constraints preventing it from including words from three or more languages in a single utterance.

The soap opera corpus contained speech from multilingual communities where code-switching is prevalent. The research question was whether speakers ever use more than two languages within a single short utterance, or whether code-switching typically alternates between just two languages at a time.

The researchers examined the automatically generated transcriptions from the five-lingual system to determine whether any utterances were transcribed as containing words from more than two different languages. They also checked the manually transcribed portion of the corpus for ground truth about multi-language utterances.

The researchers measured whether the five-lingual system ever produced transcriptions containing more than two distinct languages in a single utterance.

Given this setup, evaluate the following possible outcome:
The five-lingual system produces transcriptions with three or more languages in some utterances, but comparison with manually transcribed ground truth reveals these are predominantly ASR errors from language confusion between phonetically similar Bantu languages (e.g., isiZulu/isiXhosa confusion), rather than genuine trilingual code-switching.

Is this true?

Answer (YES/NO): NO